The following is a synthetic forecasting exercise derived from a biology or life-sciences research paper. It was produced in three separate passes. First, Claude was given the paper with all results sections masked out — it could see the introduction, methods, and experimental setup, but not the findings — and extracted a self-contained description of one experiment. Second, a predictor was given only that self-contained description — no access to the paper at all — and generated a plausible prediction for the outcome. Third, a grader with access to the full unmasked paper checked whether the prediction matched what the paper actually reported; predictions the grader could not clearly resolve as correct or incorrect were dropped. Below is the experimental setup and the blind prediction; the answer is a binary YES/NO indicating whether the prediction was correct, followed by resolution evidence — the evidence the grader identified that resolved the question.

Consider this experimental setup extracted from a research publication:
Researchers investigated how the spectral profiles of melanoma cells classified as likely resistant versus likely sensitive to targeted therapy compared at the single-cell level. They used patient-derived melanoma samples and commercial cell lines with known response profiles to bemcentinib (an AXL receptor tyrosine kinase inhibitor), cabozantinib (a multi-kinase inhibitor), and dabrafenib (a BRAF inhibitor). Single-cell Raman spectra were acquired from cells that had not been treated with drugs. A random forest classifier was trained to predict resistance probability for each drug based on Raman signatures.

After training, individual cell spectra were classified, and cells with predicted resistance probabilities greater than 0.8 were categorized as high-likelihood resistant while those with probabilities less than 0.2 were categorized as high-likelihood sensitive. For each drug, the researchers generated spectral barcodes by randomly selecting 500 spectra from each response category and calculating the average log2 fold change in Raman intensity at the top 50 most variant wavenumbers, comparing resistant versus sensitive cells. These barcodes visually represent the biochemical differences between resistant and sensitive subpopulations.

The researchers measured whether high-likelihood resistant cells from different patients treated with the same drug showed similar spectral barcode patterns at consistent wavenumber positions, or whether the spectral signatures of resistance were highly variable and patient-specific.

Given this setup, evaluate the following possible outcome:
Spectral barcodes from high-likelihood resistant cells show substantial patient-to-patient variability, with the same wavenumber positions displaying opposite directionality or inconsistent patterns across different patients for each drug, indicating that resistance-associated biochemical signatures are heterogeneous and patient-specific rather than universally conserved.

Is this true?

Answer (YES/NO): NO